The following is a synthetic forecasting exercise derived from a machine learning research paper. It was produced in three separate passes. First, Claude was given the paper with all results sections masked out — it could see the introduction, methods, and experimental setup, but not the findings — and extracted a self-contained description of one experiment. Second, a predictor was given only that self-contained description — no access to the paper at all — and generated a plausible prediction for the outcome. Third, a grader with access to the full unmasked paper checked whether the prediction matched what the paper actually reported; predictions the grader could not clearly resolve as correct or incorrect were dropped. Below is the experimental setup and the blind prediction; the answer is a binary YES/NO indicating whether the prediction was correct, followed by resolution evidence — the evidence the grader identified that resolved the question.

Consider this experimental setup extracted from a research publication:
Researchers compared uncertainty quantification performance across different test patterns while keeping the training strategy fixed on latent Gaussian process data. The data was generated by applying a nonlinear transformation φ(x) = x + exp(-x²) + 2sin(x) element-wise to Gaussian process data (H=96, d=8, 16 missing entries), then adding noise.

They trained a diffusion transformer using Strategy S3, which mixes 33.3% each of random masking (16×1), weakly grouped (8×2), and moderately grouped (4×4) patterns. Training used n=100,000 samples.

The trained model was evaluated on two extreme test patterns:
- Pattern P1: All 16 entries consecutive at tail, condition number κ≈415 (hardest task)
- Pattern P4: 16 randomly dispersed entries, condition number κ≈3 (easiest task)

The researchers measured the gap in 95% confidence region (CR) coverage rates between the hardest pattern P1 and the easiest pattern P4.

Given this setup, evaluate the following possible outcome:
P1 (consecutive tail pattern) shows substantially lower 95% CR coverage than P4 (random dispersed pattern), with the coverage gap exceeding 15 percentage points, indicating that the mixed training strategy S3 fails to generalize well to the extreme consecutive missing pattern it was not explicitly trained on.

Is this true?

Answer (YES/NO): YES